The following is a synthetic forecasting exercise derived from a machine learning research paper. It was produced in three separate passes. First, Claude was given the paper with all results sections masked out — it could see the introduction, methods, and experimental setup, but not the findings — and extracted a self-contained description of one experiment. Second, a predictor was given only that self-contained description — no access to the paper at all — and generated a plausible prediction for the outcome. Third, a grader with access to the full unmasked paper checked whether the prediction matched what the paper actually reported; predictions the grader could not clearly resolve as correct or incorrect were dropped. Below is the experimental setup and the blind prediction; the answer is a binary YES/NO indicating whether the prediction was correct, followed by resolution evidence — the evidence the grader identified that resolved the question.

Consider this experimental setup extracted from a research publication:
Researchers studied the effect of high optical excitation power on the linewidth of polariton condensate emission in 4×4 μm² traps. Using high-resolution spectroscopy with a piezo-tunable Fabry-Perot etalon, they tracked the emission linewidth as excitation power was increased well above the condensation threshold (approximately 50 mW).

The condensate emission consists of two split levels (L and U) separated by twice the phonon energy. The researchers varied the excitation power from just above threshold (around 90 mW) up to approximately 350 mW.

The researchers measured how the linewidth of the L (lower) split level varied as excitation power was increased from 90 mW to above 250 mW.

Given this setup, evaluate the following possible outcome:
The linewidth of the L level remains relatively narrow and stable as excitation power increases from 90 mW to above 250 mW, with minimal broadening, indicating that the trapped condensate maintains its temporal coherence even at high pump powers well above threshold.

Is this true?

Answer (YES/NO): NO